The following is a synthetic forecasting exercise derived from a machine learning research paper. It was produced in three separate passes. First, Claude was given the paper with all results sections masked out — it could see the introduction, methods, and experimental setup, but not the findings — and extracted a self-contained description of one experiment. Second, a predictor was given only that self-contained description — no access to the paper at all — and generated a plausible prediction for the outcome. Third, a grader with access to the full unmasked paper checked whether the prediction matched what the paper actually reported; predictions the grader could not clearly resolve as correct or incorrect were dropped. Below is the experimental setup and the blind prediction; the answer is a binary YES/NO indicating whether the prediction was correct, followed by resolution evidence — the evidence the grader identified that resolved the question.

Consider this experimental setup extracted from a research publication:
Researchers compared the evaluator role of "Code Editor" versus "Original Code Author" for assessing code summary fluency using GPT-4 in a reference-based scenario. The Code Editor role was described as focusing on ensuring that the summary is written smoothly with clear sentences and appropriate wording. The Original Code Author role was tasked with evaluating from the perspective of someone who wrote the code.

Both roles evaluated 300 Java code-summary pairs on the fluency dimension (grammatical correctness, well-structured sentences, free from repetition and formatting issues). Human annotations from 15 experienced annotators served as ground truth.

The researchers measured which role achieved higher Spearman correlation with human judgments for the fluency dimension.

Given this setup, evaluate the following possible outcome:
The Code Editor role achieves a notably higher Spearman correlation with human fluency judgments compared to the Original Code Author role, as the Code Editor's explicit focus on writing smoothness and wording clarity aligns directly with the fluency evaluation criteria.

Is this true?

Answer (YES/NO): NO